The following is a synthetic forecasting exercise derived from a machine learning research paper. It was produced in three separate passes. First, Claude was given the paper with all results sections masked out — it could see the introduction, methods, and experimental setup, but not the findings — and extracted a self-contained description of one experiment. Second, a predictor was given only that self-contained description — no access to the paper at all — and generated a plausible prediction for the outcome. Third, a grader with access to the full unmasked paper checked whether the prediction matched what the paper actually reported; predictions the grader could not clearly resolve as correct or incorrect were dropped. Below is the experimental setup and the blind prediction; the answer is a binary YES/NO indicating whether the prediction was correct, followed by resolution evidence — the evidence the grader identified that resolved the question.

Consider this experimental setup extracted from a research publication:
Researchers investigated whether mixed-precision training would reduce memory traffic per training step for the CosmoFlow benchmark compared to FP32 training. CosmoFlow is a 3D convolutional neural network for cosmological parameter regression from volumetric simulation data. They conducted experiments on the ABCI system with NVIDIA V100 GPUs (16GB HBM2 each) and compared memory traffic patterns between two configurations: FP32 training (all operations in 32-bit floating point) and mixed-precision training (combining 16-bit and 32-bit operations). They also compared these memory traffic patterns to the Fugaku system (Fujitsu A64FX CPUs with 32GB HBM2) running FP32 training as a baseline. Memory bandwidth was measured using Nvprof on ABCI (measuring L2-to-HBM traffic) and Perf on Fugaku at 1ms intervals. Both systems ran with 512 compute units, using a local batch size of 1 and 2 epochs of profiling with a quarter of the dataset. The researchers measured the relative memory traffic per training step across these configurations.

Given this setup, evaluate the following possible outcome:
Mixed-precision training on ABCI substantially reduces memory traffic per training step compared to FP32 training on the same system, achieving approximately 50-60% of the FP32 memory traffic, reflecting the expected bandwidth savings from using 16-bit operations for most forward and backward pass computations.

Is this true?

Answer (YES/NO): YES